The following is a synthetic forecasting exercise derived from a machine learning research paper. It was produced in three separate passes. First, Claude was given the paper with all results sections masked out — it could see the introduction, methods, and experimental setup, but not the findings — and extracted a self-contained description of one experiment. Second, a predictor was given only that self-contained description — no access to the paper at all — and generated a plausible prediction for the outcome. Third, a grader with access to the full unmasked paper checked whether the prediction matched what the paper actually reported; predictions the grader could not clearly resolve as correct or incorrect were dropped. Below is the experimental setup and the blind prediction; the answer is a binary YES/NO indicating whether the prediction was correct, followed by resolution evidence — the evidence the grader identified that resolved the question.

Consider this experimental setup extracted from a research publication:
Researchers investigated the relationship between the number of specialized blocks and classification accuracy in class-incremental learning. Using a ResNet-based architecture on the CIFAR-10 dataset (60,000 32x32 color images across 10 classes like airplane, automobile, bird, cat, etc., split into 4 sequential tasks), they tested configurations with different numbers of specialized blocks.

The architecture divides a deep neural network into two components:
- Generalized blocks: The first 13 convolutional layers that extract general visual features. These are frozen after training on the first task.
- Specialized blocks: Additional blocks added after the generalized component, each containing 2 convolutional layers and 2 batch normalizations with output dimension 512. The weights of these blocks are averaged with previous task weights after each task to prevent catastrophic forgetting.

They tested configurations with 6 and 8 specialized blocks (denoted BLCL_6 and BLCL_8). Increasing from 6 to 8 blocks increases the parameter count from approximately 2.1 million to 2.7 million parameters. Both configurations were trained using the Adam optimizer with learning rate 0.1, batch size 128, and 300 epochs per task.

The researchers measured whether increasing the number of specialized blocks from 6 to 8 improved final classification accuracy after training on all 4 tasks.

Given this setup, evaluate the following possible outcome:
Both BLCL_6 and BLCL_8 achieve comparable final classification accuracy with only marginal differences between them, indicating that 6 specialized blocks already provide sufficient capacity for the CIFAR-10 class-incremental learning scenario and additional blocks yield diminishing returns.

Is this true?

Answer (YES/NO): YES